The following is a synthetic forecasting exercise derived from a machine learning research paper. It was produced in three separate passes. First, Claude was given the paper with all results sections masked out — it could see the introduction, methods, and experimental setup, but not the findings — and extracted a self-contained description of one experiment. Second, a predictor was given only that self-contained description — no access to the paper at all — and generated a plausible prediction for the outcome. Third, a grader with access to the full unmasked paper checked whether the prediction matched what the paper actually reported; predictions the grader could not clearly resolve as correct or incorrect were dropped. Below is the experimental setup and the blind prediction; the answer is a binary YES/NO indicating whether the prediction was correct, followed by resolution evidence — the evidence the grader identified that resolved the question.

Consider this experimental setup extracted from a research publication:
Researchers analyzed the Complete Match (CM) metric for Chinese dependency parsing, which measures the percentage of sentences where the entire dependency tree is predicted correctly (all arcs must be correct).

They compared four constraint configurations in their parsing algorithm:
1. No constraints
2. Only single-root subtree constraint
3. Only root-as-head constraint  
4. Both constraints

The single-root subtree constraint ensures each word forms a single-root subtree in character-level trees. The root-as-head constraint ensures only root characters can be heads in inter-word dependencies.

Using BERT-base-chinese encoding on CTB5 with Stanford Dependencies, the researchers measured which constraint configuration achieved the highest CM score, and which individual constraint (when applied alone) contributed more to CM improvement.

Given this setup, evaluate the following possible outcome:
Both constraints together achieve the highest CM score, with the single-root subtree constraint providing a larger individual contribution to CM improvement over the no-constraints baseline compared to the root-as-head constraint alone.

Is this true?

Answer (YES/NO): NO